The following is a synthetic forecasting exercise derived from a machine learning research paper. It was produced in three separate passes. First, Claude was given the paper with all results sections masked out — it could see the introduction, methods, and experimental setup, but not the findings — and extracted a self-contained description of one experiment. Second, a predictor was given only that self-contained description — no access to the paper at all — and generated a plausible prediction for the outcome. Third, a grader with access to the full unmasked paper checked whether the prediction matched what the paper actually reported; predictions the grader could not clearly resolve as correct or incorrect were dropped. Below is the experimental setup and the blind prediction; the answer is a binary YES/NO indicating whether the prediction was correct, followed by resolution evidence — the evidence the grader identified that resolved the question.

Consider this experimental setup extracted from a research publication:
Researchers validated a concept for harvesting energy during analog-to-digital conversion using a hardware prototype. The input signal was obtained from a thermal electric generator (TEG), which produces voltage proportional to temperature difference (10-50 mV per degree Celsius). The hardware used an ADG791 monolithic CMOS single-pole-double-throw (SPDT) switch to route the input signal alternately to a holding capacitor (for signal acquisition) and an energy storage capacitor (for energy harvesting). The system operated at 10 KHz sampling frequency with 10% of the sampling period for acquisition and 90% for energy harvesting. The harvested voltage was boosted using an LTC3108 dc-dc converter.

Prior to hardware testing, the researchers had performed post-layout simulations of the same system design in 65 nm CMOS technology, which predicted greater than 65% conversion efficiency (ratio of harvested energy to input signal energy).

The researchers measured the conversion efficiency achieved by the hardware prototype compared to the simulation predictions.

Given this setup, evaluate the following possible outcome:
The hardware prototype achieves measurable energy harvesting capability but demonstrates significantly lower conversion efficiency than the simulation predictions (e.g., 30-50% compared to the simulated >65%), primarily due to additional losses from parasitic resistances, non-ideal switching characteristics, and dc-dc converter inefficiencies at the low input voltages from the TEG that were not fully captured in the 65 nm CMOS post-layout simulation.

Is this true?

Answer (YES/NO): NO